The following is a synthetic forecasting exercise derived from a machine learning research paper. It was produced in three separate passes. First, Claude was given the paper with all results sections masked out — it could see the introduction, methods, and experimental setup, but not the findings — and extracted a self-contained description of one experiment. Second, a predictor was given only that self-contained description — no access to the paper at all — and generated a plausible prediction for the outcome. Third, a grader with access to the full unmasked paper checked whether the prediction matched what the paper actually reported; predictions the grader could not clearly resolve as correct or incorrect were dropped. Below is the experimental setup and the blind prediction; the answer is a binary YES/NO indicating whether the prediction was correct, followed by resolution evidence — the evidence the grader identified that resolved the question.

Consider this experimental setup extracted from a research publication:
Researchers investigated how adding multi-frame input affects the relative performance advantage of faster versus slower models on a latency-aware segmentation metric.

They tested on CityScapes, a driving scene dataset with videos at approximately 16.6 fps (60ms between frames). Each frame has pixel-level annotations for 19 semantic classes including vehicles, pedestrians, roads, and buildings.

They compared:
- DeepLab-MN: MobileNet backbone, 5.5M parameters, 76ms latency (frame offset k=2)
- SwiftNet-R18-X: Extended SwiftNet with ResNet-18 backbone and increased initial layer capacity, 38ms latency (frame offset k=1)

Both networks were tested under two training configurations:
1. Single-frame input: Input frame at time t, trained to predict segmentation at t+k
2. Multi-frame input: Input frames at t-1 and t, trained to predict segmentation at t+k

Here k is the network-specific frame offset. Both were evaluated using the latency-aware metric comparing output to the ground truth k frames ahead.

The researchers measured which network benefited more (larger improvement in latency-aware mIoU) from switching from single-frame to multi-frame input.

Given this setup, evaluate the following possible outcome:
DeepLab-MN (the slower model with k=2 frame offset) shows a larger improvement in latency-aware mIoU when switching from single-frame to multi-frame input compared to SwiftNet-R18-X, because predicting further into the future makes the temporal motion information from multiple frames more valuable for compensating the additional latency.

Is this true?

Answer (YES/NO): NO